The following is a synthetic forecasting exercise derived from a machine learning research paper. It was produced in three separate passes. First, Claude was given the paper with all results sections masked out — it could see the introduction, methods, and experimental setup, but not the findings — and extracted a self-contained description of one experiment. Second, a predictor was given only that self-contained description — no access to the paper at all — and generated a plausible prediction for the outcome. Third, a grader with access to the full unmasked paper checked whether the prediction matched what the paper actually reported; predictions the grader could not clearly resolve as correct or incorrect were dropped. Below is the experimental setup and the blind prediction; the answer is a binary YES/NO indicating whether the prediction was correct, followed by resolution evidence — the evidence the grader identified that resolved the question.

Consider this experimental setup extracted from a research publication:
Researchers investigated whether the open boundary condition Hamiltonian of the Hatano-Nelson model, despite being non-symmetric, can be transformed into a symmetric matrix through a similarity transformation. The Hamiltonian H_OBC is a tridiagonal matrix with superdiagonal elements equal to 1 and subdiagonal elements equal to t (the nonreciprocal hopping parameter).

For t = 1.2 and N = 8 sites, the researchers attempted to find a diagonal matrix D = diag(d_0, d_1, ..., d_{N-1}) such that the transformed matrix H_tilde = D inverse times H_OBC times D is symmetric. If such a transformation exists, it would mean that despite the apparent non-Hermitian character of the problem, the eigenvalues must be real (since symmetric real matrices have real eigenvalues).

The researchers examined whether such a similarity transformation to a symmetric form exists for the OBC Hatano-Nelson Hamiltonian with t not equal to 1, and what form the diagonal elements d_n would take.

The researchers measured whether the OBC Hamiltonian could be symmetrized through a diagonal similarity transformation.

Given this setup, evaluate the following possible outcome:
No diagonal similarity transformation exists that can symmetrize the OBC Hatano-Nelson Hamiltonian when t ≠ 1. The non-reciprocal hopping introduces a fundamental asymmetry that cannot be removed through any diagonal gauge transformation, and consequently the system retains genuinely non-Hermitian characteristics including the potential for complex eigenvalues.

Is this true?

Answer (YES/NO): NO